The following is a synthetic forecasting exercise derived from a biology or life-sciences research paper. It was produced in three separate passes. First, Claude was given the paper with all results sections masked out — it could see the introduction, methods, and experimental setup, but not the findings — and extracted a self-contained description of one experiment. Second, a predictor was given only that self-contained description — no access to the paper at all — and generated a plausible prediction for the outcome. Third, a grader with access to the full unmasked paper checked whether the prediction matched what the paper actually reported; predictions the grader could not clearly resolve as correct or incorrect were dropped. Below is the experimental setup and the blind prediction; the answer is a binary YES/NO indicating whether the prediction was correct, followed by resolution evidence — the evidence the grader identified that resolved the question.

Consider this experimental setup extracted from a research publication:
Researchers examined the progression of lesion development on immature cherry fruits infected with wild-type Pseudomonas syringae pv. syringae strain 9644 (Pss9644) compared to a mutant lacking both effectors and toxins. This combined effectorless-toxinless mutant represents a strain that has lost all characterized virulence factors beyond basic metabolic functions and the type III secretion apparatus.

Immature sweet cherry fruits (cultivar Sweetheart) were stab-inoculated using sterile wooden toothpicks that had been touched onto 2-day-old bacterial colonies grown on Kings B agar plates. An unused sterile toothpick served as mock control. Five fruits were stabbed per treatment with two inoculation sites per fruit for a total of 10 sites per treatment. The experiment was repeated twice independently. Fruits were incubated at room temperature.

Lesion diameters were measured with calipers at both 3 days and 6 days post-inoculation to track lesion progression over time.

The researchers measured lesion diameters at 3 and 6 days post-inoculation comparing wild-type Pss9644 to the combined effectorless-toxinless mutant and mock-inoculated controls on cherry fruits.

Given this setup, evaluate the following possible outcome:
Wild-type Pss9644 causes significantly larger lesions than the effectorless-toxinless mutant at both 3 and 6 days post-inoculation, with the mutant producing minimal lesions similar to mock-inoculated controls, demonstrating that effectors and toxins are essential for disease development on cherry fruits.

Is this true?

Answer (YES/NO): YES